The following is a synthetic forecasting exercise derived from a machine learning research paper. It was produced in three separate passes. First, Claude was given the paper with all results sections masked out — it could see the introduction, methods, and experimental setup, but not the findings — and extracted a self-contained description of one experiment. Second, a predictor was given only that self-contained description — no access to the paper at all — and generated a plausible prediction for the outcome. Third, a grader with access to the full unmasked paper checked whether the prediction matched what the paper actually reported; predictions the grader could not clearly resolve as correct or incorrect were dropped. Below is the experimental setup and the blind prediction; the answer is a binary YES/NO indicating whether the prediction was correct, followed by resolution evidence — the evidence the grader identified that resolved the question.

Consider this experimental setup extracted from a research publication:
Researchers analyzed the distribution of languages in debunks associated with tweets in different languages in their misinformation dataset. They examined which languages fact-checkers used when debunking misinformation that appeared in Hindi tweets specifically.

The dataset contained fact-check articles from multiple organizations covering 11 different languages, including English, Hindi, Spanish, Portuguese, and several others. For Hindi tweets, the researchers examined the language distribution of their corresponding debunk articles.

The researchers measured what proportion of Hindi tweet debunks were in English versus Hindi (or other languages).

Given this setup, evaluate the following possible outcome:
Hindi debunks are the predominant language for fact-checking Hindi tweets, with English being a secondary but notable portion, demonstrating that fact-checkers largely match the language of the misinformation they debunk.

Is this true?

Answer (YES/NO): NO